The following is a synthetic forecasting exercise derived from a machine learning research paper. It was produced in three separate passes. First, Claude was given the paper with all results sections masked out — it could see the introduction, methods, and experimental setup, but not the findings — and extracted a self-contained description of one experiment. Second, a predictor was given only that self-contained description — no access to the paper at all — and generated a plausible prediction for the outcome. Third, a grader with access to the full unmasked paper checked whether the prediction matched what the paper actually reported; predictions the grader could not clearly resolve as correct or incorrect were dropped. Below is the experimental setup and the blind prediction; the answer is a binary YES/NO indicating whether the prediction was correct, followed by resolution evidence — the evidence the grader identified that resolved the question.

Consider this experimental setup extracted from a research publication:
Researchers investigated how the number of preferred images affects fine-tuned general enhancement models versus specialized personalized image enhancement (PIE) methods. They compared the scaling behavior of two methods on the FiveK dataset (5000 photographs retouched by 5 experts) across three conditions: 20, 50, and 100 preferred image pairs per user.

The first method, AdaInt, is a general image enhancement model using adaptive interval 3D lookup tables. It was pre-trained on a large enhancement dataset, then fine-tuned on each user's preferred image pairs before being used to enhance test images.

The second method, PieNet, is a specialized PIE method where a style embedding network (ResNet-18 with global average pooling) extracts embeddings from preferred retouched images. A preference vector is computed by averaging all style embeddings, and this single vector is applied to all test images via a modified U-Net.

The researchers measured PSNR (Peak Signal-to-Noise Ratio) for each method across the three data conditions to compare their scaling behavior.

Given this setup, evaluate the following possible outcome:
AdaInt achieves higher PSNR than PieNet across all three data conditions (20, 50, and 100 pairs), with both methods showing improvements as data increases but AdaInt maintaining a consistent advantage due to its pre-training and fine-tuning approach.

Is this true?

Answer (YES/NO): NO